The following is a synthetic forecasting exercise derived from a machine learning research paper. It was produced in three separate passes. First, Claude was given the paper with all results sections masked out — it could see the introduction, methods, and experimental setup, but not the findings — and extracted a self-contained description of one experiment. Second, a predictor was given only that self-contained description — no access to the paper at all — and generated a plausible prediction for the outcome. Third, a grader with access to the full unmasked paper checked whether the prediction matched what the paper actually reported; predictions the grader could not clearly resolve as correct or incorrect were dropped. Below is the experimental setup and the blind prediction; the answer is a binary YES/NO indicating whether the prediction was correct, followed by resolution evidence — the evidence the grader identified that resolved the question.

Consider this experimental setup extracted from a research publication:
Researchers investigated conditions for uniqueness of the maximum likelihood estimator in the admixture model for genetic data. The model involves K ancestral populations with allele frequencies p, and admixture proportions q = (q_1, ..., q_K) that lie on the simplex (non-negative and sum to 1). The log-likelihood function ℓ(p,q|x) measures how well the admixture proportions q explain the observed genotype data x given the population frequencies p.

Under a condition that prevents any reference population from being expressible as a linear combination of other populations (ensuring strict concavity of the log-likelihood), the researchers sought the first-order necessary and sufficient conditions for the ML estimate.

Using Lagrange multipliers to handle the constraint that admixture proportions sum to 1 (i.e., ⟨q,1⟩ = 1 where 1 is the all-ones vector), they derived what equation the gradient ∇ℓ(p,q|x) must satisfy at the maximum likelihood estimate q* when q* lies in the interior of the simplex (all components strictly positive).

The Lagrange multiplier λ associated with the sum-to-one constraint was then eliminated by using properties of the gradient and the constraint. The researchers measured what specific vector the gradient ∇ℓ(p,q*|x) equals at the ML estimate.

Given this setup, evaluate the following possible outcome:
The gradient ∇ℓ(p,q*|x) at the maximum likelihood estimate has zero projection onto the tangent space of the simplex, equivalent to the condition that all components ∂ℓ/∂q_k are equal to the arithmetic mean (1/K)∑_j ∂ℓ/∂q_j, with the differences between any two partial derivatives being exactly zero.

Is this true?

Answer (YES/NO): NO